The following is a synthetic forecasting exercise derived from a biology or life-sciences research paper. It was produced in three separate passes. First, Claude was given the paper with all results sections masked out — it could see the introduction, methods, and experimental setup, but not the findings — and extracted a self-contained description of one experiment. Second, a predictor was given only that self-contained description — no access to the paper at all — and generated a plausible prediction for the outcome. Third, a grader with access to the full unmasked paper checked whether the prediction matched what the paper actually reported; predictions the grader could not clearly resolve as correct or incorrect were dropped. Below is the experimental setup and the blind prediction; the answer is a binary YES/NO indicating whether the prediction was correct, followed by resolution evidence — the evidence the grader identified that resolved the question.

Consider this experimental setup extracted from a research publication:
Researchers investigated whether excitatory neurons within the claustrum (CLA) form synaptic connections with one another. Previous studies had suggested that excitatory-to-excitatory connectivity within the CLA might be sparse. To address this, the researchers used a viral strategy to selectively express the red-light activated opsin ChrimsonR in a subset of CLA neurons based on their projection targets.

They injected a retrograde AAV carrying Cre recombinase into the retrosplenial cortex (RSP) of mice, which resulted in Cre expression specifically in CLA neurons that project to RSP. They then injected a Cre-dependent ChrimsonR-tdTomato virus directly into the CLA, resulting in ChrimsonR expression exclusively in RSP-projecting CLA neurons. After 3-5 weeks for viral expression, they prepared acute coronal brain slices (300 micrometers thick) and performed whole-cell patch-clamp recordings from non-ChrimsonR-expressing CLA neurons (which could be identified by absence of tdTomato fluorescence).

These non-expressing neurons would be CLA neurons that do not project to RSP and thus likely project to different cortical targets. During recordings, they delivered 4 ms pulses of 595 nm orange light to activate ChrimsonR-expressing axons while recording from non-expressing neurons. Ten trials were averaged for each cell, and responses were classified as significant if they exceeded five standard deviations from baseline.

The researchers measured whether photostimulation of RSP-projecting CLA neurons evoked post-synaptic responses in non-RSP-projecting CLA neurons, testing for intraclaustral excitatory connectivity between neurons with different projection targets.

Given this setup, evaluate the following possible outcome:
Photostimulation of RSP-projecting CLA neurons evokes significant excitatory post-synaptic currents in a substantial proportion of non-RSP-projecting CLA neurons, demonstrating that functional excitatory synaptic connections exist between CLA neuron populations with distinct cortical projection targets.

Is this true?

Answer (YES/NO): YES